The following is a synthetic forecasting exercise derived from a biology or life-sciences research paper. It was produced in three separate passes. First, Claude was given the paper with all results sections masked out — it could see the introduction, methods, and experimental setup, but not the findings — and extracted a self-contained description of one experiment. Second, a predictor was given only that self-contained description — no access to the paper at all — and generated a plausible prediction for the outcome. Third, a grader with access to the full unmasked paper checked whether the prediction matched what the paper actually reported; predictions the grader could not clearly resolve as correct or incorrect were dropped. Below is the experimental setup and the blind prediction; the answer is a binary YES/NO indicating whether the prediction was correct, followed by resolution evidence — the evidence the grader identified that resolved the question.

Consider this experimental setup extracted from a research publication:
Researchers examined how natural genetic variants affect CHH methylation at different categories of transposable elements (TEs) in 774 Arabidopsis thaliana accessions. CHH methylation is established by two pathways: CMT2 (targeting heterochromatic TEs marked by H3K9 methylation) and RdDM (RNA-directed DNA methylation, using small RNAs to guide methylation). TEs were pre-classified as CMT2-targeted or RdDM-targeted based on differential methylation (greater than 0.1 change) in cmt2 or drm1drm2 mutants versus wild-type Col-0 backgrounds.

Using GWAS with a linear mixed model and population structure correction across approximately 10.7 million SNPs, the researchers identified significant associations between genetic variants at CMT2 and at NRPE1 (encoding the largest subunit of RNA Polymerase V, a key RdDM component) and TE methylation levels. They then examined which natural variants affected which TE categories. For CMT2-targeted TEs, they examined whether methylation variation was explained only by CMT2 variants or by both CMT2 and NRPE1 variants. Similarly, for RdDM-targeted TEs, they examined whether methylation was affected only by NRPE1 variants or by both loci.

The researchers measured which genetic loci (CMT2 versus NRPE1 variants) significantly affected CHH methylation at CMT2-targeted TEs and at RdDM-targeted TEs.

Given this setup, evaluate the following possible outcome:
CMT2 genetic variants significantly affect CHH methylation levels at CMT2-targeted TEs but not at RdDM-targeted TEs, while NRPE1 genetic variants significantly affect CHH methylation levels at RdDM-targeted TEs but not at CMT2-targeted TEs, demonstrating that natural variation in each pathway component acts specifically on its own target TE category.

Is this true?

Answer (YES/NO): NO